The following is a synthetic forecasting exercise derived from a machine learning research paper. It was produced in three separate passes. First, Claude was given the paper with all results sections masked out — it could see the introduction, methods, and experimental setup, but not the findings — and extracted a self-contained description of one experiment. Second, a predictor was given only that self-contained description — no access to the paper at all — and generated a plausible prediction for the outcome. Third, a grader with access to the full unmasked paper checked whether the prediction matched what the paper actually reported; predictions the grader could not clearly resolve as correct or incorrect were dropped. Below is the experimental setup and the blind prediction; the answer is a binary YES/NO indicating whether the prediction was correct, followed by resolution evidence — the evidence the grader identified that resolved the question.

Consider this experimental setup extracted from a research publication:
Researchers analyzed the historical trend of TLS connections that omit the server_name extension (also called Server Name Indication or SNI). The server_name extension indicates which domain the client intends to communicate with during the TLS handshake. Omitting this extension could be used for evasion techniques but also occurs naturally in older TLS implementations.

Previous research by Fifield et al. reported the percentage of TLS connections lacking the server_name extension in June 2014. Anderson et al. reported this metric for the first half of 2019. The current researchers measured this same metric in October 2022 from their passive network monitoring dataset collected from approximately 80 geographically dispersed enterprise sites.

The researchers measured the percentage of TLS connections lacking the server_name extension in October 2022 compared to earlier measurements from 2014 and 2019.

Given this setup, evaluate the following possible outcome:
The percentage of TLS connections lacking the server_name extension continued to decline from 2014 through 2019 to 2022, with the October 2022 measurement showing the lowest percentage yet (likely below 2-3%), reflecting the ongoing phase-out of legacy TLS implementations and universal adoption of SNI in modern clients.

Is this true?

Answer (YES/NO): NO